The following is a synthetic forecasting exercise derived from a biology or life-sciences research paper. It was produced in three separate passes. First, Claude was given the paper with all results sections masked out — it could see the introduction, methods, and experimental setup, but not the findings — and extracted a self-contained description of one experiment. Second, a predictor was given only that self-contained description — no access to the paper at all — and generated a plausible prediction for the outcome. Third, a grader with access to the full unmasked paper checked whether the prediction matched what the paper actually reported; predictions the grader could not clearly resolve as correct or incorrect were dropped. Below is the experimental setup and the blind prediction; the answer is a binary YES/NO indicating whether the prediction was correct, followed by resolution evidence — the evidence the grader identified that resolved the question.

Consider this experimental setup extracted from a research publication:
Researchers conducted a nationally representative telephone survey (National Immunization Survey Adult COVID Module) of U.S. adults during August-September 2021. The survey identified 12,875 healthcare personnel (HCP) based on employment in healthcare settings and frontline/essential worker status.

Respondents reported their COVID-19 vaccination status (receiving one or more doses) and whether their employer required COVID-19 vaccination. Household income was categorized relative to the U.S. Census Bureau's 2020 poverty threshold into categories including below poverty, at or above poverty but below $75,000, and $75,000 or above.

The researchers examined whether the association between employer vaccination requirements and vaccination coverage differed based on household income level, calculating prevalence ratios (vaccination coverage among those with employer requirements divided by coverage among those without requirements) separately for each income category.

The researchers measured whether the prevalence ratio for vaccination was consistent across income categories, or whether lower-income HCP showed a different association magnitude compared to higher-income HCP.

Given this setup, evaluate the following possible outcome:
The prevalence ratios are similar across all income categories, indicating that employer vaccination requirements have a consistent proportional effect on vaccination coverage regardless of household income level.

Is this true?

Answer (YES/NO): NO